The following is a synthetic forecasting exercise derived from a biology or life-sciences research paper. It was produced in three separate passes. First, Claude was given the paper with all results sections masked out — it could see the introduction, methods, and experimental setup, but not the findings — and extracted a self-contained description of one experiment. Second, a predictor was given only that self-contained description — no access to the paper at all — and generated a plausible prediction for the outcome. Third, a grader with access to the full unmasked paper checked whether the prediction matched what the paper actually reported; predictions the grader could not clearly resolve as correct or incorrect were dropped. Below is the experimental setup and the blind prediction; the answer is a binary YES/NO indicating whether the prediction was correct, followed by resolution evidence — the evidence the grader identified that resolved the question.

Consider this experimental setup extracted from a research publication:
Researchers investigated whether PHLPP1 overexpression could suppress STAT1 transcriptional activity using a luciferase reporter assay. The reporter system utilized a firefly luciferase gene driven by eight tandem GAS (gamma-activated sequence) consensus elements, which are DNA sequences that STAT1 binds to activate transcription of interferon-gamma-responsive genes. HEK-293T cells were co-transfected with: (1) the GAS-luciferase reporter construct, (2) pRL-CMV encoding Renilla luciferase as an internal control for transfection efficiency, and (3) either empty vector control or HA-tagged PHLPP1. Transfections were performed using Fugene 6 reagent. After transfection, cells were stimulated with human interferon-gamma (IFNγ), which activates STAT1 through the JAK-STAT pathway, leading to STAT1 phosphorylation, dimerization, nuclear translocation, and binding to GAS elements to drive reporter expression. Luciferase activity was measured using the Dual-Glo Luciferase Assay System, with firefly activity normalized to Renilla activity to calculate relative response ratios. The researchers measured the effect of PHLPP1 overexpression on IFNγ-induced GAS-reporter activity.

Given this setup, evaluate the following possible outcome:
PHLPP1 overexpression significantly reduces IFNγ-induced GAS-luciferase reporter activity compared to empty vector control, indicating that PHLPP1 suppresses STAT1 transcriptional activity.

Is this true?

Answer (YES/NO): YES